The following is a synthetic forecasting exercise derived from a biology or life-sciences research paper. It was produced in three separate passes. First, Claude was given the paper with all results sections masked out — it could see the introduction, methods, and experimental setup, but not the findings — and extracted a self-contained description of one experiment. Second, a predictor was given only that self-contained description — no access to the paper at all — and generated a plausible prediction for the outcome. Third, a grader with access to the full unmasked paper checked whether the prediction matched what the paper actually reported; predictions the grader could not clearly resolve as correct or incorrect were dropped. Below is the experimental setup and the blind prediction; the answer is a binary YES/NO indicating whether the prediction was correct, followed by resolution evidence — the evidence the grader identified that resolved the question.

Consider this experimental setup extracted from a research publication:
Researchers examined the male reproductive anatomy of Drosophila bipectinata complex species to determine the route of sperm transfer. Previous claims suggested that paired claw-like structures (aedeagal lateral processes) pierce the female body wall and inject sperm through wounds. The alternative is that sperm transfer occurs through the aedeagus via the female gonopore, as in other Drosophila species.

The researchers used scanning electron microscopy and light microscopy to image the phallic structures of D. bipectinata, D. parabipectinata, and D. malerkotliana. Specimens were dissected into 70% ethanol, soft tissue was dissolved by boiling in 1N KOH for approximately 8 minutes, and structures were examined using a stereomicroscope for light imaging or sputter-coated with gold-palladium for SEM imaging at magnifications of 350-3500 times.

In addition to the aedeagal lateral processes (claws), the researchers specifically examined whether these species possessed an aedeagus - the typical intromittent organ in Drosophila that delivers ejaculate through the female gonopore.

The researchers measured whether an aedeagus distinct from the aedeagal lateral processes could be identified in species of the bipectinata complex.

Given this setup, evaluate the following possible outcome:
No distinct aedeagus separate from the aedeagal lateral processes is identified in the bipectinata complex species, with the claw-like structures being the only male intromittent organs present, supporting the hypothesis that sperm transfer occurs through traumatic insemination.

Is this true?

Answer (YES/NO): NO